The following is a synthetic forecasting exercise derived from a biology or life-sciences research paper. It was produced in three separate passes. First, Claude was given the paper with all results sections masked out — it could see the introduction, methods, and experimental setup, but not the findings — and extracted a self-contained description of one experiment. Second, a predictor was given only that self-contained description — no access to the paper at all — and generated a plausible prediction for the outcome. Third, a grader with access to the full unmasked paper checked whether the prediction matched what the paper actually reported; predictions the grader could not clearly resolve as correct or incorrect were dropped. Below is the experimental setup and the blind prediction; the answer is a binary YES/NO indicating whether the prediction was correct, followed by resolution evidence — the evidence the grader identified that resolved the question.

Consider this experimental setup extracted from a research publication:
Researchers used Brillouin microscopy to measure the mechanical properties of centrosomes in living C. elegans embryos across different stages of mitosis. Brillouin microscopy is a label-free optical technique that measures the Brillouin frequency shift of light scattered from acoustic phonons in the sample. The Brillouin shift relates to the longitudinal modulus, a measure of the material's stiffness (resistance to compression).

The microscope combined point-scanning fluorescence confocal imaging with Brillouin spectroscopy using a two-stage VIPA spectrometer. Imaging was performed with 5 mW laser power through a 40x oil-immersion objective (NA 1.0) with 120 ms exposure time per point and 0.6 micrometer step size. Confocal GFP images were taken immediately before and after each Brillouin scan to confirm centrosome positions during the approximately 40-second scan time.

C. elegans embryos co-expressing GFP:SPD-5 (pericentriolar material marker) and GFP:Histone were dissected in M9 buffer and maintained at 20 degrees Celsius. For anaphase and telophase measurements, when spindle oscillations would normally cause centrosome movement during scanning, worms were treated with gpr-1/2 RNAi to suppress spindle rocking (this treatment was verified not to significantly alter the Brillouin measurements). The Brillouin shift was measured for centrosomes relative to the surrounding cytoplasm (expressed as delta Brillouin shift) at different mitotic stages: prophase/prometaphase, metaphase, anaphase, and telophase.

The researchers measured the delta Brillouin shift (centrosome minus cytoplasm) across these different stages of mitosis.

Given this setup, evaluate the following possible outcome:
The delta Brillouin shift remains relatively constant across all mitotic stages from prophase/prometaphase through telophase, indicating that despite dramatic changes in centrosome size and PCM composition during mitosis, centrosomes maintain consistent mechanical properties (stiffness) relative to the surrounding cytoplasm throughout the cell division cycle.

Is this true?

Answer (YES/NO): NO